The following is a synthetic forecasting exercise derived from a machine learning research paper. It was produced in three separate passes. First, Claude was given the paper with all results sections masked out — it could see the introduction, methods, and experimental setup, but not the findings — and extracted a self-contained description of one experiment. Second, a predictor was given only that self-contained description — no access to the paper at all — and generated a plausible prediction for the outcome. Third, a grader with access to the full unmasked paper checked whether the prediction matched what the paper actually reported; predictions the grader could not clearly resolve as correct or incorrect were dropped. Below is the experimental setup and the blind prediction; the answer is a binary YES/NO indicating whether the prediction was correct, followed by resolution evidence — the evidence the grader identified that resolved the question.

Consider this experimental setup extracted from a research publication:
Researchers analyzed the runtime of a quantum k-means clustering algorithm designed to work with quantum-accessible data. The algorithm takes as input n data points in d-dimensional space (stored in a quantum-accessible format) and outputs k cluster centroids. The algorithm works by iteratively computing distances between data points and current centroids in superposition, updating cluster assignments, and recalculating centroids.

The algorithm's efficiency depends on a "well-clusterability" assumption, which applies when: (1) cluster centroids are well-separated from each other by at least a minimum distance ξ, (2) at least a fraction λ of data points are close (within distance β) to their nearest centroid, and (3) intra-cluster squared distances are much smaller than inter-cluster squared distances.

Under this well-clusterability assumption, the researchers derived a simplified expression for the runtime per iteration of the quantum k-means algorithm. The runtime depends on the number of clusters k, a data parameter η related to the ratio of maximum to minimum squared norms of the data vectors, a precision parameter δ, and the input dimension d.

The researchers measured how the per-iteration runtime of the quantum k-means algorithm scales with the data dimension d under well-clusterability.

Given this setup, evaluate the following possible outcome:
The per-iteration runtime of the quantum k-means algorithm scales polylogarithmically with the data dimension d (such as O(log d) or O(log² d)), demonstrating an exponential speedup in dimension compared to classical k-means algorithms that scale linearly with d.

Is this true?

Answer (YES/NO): NO